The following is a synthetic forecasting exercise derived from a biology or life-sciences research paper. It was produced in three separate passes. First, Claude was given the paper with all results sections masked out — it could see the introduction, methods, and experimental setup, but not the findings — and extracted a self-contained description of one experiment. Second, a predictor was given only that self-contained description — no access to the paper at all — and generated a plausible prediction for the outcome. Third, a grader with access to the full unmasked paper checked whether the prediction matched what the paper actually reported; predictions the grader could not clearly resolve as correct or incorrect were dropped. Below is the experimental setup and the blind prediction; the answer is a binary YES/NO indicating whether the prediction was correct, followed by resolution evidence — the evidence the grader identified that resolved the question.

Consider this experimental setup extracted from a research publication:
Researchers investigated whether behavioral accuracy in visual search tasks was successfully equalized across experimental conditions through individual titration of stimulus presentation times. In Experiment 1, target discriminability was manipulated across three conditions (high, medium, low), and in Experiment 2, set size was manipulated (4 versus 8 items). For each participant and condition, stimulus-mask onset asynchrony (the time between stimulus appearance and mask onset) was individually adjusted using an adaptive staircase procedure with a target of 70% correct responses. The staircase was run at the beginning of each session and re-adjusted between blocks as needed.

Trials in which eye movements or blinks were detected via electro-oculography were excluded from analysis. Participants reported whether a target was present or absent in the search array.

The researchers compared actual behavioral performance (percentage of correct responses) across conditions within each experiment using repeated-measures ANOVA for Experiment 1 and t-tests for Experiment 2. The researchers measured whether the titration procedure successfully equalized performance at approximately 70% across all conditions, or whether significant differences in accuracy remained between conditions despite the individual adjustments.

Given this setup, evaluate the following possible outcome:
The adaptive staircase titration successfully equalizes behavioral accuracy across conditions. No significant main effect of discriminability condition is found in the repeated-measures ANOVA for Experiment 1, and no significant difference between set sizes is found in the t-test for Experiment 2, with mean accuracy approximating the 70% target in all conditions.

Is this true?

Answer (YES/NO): NO